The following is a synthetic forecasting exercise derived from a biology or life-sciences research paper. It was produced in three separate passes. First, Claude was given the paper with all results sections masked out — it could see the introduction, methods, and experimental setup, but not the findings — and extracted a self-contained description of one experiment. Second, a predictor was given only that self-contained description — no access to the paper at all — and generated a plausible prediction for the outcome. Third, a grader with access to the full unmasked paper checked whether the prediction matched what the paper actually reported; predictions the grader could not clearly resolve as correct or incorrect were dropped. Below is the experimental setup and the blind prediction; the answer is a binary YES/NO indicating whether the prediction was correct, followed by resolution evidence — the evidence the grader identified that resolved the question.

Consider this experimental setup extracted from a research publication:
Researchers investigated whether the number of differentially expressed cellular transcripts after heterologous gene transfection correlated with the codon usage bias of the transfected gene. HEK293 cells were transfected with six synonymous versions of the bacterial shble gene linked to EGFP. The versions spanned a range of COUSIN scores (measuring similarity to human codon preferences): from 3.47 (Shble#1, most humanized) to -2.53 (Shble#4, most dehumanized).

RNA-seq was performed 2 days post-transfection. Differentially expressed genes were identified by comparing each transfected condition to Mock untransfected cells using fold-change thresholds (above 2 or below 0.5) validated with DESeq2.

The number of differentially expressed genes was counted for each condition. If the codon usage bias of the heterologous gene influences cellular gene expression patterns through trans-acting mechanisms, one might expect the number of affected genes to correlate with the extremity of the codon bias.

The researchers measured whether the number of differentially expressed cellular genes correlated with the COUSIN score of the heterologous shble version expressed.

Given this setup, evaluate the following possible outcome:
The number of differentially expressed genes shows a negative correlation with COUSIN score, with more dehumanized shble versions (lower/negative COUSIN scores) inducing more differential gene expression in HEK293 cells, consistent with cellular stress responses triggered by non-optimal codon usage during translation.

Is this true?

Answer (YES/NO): NO